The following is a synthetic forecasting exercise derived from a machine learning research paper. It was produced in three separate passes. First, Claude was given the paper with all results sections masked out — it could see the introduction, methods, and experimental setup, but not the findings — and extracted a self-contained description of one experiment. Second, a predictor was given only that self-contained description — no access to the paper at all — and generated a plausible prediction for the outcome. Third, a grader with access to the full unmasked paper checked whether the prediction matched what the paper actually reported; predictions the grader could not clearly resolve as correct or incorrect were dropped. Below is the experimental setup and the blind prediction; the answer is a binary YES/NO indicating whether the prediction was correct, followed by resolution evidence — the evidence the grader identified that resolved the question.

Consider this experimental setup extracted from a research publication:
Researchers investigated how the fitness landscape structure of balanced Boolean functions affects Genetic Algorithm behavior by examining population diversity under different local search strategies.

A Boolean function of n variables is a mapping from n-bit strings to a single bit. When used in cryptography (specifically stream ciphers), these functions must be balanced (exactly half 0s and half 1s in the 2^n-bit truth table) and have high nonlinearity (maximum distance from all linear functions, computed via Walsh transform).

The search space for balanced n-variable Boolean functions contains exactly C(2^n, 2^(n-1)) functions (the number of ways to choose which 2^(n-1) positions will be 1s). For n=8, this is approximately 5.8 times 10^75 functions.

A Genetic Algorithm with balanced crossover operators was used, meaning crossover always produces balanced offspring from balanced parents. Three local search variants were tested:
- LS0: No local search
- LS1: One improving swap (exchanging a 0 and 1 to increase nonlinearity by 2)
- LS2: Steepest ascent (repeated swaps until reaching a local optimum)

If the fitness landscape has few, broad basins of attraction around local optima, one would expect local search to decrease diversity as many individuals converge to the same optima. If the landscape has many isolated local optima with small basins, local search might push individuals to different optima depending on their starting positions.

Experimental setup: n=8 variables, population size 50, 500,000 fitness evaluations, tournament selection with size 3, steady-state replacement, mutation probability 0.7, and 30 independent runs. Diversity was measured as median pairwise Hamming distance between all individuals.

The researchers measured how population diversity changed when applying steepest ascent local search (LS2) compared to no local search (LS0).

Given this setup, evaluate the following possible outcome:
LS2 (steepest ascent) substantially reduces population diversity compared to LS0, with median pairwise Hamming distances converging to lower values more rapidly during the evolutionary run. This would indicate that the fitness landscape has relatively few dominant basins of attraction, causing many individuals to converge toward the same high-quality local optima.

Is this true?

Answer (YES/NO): NO